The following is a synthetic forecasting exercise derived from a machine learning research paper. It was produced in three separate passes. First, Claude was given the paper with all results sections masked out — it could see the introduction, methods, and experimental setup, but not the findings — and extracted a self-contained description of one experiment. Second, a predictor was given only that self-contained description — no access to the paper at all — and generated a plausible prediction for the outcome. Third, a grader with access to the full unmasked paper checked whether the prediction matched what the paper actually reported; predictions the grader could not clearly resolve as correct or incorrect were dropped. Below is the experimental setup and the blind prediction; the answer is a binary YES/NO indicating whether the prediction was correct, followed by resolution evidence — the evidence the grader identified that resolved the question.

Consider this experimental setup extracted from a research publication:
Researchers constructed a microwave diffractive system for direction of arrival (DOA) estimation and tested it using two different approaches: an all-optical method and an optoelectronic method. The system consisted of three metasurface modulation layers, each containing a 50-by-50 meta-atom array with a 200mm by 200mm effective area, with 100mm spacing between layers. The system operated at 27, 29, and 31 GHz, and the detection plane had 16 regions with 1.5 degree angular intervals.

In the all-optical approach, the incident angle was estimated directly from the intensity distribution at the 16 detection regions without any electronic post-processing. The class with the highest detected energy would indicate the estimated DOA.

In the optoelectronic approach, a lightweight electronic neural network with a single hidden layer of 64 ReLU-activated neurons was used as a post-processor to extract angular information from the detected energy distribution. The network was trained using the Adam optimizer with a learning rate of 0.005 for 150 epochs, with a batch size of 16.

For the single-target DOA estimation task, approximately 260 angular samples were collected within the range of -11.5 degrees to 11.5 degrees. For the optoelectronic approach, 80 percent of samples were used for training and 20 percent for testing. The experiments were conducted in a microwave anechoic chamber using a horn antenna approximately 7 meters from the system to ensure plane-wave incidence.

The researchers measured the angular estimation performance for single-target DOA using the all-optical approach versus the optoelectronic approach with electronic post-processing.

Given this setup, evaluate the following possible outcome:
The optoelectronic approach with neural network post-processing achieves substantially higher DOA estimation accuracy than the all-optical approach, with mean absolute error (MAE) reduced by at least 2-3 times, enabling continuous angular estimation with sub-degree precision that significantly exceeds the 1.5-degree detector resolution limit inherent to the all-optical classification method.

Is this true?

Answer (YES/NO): NO